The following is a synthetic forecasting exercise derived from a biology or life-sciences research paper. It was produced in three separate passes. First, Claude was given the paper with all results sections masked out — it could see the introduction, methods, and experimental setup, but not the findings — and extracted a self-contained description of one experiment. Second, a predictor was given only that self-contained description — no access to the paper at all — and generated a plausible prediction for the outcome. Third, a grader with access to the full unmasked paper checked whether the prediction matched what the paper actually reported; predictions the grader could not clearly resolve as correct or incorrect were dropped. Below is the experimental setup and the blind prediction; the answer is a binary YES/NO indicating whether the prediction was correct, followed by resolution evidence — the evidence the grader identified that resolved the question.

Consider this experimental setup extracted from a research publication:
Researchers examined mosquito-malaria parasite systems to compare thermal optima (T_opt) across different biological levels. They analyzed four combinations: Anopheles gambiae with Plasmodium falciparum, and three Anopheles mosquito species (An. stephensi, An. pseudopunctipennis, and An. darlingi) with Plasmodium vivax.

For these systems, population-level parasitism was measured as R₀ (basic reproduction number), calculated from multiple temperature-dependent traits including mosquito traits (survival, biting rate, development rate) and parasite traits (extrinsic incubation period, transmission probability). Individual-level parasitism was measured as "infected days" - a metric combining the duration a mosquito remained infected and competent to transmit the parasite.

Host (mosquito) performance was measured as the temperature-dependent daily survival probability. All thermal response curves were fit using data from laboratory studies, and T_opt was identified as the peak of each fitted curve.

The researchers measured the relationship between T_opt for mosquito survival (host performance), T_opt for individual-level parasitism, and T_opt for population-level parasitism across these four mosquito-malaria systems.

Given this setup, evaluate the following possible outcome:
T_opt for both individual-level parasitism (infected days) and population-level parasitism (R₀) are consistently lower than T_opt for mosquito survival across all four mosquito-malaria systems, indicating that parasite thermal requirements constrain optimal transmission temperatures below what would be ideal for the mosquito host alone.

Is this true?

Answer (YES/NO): NO